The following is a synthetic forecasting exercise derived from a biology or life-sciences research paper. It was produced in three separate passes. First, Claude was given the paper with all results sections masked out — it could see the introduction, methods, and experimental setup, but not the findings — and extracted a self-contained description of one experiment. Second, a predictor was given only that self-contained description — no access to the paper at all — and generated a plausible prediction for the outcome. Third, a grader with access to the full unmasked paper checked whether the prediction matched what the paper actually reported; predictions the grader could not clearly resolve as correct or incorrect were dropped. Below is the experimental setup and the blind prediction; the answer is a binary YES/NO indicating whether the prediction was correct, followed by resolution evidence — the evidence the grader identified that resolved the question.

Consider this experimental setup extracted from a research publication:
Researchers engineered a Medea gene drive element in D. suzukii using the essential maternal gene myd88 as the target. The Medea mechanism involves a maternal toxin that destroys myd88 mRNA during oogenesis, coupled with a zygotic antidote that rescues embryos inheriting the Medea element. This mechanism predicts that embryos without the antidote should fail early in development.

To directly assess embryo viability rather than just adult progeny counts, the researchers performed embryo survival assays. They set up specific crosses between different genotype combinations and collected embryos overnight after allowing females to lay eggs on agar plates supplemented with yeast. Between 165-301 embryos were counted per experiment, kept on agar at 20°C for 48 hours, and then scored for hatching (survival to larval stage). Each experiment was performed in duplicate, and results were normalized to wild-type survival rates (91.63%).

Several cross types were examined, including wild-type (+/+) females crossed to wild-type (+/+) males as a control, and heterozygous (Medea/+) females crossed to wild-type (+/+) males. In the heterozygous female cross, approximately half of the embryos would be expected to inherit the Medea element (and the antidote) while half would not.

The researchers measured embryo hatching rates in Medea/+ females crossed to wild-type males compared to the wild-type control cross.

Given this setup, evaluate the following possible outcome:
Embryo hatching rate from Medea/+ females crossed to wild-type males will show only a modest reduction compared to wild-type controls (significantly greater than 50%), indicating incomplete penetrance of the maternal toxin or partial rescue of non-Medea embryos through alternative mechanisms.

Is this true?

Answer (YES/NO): NO